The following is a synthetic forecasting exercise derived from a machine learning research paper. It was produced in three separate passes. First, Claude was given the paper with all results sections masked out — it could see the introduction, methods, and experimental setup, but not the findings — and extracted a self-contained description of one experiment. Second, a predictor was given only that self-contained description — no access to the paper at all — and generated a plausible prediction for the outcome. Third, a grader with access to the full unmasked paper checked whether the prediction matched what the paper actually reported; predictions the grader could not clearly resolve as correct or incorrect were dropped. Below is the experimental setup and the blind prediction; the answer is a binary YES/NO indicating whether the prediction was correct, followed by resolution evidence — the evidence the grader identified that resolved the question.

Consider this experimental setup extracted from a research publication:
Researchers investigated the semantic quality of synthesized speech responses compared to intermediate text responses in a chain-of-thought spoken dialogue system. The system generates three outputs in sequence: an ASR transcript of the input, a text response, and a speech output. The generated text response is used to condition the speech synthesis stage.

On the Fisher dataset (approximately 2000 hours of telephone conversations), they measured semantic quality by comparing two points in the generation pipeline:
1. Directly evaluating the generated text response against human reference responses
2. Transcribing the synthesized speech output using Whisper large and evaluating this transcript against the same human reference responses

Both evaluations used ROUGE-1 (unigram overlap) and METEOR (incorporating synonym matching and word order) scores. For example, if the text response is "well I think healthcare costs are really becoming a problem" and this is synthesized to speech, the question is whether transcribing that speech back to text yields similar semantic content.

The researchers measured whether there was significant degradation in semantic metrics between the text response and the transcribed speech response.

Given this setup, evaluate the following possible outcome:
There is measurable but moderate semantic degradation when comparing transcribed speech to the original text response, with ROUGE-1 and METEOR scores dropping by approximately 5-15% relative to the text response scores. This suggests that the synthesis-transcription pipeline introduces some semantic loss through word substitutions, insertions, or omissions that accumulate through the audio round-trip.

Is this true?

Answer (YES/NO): NO